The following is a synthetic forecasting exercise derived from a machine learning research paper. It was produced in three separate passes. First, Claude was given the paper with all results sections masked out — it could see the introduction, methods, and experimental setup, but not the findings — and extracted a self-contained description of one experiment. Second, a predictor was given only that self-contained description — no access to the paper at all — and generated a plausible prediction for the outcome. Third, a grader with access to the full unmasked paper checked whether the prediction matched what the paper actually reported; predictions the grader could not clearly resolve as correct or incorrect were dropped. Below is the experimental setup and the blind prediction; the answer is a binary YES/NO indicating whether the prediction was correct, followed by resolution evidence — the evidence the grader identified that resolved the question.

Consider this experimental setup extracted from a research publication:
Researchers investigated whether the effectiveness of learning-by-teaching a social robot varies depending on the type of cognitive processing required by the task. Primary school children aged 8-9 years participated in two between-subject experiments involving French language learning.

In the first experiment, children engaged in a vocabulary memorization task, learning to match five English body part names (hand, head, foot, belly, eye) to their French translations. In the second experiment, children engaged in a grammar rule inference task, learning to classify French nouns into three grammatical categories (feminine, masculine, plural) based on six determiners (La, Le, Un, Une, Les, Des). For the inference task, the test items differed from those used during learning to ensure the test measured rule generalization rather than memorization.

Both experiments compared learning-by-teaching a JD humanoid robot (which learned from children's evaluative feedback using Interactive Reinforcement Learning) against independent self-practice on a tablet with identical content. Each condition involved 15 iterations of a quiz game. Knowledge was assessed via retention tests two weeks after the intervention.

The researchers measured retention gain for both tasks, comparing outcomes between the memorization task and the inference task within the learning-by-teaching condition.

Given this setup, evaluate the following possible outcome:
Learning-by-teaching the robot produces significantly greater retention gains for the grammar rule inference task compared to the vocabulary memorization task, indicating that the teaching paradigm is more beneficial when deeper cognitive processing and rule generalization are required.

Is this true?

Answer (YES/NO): NO